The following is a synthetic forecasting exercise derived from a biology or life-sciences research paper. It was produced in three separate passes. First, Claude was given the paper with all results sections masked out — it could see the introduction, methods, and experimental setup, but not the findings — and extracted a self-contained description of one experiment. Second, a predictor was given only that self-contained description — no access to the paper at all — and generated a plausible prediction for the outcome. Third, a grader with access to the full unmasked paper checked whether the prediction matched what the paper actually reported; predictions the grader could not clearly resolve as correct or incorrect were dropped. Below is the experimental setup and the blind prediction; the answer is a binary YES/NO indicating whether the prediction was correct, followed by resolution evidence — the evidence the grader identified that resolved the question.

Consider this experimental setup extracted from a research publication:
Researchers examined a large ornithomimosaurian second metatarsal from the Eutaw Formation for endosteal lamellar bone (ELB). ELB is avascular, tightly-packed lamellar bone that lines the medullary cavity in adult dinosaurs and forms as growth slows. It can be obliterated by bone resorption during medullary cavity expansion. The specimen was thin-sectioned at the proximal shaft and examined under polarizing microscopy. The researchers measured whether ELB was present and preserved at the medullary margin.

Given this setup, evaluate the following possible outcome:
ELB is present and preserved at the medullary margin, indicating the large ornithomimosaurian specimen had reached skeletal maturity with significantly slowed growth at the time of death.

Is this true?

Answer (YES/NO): NO